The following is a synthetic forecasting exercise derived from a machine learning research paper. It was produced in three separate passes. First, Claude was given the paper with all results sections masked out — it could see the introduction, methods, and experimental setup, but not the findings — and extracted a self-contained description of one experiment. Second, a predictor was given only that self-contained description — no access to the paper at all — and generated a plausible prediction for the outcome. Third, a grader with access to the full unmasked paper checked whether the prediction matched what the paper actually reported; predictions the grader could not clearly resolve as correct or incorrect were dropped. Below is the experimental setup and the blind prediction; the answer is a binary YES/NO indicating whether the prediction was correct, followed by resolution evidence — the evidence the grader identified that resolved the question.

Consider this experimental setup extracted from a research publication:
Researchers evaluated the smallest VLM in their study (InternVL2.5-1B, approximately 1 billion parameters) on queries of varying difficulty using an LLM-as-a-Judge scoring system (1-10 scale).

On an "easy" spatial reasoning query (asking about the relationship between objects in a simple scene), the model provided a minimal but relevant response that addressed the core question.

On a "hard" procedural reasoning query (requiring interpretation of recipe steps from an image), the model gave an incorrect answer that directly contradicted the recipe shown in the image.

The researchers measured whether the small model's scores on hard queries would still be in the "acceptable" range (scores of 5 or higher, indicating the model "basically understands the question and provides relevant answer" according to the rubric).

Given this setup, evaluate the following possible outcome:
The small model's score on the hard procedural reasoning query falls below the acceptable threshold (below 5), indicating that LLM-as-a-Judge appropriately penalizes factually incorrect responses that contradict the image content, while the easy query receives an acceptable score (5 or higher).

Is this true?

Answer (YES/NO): YES